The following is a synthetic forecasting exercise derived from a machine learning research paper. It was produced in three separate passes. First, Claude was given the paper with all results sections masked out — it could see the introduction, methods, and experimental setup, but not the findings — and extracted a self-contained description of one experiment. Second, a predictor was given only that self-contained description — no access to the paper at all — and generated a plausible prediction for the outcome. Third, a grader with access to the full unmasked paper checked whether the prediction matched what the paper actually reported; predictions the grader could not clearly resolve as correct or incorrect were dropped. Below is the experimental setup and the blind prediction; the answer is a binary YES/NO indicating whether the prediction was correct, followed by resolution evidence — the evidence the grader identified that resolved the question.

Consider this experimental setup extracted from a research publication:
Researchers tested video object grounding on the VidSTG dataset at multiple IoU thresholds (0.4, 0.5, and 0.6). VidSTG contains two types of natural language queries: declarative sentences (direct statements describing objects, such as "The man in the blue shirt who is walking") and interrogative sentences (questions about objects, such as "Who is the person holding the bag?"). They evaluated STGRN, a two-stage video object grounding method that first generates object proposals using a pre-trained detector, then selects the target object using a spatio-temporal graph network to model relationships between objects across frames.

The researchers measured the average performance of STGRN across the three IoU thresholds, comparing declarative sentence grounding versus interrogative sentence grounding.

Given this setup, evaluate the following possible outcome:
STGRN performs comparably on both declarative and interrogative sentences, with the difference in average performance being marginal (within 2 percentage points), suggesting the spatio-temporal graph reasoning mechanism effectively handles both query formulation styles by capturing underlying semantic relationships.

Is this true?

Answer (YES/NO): NO